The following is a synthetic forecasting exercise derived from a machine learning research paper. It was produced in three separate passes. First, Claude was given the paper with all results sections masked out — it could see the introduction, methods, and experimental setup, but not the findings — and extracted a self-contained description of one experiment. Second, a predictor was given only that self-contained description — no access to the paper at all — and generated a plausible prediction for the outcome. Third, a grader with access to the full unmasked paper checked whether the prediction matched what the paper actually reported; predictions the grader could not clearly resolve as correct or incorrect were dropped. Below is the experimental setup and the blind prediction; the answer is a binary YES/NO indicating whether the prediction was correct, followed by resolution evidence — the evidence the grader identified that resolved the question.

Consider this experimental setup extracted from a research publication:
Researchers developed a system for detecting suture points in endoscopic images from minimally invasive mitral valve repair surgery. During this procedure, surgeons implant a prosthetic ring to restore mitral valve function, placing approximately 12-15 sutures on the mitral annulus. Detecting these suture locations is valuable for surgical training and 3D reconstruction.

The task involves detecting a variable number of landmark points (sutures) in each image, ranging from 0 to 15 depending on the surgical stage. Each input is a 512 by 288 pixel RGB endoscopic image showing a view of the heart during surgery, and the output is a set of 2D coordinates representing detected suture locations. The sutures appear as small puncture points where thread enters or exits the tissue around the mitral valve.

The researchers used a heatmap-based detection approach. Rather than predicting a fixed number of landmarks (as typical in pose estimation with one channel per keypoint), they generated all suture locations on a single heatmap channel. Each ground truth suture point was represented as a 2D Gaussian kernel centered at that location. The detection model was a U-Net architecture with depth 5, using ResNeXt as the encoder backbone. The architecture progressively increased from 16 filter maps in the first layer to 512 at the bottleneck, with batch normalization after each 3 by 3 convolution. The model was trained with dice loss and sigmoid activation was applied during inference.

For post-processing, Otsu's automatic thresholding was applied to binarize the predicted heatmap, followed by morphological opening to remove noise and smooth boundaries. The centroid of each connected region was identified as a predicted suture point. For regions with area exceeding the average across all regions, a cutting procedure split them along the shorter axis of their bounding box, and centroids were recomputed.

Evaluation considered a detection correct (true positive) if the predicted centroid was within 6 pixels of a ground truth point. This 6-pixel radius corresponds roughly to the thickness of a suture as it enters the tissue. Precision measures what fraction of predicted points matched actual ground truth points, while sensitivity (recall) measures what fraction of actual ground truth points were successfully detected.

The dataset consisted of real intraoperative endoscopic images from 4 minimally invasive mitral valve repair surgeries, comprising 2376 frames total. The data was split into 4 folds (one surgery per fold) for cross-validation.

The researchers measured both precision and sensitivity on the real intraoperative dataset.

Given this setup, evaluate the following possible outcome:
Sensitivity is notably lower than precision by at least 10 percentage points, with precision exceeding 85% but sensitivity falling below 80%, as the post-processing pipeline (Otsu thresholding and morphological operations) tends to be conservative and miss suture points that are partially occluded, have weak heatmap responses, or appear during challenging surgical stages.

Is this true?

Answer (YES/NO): NO